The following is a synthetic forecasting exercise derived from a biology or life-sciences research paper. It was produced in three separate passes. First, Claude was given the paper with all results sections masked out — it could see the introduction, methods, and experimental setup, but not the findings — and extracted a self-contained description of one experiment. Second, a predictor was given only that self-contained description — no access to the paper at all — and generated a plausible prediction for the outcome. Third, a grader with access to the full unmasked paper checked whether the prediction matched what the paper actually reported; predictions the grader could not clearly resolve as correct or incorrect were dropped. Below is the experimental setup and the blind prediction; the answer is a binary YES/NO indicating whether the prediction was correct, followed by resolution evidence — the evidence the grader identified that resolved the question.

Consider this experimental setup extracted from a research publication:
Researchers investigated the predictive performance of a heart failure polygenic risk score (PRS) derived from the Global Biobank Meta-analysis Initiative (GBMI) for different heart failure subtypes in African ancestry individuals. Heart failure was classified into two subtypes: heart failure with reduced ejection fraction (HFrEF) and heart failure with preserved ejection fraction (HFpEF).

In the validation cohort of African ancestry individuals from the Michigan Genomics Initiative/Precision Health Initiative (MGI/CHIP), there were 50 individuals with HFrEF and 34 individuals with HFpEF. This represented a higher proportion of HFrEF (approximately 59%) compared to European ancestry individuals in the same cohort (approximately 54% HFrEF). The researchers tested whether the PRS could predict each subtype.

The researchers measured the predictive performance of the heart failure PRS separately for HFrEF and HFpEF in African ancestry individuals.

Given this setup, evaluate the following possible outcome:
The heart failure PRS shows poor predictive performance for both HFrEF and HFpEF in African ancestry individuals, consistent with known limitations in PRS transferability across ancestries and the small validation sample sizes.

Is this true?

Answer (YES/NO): NO